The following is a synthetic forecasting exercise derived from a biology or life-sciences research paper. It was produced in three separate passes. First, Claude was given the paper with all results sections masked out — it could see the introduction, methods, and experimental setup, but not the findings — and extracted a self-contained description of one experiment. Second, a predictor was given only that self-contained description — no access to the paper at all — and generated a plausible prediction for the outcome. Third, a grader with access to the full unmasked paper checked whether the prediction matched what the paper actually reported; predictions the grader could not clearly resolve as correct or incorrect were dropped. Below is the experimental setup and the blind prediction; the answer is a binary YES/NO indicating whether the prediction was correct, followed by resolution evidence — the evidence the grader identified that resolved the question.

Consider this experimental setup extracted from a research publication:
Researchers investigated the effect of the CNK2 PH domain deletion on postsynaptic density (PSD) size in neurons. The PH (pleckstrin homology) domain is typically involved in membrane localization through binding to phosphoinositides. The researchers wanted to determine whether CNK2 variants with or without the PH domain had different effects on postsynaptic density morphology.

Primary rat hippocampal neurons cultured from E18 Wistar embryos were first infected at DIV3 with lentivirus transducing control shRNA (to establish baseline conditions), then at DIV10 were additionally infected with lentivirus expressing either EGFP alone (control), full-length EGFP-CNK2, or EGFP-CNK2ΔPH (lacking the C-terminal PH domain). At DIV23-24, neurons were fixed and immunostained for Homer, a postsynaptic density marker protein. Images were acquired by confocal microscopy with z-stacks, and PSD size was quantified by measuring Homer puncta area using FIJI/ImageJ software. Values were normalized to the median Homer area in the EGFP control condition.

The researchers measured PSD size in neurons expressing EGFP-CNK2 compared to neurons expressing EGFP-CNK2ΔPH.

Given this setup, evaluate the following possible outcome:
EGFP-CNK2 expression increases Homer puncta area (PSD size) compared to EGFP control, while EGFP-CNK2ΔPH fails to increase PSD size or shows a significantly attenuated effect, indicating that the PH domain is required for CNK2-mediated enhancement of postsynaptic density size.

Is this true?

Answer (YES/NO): NO